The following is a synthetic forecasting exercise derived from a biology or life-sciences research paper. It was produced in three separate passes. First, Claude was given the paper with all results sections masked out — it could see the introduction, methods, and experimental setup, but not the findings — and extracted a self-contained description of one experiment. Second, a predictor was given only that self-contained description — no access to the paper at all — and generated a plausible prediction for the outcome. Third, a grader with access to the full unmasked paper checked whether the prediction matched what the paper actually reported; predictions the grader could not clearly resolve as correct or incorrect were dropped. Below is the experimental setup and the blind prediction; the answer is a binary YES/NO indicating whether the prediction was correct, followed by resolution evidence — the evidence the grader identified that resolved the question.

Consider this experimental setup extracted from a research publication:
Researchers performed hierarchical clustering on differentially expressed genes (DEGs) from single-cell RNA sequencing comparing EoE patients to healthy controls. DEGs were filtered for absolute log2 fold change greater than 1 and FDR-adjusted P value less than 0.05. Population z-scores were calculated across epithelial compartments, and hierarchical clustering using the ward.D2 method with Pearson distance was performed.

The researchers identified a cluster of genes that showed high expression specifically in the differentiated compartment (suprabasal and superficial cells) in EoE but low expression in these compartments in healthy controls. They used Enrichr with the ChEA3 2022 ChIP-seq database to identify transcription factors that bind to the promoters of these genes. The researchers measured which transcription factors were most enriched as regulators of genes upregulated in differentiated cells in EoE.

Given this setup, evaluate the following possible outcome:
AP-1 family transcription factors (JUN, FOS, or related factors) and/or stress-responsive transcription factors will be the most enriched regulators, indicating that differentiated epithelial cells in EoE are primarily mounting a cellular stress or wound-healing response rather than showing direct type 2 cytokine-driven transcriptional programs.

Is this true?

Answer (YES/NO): NO